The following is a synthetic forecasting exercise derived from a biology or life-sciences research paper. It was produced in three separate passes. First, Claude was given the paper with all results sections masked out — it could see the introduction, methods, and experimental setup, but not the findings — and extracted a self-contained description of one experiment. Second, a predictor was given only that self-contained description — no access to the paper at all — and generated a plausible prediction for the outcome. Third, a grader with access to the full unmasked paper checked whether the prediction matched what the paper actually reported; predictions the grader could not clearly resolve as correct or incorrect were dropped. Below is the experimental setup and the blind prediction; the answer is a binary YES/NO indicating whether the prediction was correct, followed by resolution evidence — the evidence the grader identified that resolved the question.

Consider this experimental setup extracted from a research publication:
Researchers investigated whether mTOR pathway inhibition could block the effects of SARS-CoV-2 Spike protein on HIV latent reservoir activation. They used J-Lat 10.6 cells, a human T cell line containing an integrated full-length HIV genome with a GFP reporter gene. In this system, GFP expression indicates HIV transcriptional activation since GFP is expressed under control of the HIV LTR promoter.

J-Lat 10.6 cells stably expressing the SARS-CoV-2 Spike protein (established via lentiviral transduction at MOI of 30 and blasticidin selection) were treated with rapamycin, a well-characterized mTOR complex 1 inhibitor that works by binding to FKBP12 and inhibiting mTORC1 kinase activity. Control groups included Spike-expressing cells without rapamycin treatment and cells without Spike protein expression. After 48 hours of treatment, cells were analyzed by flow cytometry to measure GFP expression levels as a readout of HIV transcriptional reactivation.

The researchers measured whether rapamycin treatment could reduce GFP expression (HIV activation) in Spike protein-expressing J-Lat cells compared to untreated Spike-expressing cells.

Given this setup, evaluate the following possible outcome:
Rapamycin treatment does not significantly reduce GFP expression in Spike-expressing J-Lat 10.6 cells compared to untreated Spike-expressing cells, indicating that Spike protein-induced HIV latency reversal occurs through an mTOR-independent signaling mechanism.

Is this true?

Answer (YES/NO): NO